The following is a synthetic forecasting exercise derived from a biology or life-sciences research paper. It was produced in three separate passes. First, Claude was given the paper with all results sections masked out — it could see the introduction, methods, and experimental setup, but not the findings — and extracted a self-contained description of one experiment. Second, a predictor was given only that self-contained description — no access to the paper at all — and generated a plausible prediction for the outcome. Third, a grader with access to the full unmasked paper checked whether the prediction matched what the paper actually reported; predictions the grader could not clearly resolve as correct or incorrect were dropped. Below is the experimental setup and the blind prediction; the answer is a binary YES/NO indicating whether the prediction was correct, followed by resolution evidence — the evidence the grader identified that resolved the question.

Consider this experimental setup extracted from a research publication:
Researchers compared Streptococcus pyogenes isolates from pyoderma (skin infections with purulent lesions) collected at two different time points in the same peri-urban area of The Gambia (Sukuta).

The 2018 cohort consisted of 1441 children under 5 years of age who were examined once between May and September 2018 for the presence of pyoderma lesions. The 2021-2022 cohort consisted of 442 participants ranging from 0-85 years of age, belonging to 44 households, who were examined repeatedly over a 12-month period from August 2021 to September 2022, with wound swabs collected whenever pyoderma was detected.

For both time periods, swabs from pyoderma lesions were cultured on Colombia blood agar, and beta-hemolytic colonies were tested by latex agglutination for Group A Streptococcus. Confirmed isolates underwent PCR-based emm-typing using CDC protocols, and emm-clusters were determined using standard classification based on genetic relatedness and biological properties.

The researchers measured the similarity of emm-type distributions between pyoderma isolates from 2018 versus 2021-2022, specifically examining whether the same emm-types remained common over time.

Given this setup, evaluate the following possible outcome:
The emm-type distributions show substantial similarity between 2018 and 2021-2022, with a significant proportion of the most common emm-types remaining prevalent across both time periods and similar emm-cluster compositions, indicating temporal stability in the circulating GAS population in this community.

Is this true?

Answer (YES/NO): YES